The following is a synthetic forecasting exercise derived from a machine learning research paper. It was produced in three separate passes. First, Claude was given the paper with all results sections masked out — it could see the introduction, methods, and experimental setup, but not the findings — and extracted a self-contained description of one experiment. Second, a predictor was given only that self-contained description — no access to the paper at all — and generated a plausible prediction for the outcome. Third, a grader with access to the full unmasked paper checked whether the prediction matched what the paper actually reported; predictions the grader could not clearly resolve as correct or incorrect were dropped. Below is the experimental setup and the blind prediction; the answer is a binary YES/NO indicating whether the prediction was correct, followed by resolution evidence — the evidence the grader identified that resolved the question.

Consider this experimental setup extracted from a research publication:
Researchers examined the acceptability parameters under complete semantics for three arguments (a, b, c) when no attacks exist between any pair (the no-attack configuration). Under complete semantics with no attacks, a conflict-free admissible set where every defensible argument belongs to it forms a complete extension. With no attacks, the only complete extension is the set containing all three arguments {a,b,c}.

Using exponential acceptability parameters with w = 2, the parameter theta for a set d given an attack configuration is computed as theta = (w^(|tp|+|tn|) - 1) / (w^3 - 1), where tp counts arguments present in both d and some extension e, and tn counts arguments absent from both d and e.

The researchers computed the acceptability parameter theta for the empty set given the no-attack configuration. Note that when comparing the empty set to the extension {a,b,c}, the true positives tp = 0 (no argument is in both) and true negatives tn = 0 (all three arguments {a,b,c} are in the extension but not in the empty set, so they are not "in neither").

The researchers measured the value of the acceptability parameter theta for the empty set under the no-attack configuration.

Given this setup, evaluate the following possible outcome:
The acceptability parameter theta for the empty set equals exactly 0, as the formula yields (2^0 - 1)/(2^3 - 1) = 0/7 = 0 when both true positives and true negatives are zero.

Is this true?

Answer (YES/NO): YES